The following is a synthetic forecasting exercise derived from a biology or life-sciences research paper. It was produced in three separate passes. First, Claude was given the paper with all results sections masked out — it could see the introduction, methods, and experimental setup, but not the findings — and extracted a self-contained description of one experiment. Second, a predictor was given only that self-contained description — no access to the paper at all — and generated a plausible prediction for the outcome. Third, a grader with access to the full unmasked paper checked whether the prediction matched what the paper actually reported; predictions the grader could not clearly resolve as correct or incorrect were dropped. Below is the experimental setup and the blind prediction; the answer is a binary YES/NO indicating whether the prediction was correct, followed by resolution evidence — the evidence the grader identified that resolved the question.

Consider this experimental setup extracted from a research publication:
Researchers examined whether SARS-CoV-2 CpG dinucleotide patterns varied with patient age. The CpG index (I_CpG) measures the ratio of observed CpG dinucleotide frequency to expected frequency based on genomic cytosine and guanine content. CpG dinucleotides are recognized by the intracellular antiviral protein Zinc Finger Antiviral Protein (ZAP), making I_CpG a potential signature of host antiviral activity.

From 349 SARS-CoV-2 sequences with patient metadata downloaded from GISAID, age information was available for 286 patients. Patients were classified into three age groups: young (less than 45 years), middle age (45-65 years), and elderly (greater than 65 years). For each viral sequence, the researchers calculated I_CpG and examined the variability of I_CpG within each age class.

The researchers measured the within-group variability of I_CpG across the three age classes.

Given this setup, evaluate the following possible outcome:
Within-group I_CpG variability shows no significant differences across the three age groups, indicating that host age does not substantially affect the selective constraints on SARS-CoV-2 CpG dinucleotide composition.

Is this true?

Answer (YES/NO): NO